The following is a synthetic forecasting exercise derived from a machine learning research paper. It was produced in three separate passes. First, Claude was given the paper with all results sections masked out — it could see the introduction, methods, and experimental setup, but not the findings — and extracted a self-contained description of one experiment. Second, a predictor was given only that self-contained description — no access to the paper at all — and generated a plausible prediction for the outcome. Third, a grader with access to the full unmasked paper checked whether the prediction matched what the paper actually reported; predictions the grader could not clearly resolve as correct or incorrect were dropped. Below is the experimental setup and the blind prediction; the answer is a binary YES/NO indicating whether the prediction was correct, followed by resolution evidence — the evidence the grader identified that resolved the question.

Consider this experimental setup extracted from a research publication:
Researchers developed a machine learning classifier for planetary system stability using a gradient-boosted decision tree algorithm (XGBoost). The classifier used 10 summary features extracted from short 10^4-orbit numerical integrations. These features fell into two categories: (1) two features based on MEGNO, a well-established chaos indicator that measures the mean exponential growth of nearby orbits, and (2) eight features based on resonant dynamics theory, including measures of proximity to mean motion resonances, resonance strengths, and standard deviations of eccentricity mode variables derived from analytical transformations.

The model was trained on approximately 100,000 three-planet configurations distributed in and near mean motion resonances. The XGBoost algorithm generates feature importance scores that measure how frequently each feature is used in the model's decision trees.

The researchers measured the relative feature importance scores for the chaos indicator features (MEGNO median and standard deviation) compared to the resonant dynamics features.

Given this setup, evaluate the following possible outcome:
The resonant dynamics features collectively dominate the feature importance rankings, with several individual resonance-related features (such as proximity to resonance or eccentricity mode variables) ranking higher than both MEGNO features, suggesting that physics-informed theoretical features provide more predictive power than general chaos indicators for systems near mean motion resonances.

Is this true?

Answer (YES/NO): YES